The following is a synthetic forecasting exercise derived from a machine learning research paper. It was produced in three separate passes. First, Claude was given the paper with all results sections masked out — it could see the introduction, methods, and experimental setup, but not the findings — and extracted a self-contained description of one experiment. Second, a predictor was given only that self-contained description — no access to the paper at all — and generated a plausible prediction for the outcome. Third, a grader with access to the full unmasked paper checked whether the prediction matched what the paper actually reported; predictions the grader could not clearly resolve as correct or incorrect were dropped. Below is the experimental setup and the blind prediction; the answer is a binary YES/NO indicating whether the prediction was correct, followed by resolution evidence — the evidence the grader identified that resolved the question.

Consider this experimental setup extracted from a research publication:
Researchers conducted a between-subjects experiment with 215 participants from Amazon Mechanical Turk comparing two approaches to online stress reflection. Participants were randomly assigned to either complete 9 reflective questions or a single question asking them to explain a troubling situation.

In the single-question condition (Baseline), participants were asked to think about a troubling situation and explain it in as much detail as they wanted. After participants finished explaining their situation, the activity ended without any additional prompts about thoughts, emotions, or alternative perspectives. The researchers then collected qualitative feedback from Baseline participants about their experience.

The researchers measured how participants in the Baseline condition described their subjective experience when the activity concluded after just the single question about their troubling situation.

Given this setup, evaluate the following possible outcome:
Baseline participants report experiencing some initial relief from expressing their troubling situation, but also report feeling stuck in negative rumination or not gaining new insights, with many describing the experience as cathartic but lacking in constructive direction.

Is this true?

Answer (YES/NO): NO